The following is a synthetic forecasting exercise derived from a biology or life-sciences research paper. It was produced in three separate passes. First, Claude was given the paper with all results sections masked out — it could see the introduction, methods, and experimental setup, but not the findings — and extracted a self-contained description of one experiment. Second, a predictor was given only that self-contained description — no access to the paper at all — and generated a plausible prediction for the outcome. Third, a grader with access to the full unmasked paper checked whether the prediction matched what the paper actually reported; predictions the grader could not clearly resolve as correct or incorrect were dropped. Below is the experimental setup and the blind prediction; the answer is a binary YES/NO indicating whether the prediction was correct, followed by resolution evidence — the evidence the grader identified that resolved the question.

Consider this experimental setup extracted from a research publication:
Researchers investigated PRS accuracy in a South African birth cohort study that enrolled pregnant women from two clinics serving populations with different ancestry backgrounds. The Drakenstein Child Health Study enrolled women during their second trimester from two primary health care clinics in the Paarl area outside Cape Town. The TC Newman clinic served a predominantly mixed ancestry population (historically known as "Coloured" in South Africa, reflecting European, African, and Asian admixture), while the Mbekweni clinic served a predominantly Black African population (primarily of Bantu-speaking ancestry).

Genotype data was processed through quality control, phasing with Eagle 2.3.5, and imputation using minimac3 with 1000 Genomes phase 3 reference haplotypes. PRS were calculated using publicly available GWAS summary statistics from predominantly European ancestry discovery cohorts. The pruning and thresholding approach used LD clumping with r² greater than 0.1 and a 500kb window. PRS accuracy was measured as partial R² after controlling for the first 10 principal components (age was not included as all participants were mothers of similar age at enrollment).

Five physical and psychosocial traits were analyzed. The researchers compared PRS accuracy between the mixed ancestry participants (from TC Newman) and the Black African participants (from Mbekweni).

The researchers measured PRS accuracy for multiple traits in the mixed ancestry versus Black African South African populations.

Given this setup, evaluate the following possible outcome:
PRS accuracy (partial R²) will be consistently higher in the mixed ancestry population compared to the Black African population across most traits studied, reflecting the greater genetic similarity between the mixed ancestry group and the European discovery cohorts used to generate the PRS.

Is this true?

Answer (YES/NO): NO